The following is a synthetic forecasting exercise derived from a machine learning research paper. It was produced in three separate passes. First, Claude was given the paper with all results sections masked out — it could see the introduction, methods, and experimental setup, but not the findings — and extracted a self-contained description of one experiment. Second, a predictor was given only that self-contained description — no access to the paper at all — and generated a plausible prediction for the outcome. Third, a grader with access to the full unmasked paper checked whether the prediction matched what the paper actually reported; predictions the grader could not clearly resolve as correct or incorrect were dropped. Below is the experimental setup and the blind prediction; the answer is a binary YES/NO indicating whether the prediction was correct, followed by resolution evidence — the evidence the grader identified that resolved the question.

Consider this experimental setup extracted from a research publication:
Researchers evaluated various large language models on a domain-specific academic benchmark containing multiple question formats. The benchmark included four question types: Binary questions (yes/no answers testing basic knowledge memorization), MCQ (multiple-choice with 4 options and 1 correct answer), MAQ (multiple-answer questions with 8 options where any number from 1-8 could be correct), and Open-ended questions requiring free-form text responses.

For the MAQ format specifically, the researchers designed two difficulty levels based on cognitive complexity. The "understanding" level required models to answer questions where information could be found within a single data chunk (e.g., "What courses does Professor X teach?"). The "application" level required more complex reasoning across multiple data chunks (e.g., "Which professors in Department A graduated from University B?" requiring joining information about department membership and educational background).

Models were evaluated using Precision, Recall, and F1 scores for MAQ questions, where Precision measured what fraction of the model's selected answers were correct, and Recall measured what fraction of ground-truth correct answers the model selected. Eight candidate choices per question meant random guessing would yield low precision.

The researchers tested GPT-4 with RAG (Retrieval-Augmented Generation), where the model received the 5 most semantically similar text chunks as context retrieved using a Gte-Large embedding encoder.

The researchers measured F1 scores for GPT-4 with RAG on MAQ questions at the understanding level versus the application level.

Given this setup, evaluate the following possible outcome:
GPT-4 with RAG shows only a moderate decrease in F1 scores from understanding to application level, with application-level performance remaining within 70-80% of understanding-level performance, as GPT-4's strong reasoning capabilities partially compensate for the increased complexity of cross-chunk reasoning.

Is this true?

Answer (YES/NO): YES